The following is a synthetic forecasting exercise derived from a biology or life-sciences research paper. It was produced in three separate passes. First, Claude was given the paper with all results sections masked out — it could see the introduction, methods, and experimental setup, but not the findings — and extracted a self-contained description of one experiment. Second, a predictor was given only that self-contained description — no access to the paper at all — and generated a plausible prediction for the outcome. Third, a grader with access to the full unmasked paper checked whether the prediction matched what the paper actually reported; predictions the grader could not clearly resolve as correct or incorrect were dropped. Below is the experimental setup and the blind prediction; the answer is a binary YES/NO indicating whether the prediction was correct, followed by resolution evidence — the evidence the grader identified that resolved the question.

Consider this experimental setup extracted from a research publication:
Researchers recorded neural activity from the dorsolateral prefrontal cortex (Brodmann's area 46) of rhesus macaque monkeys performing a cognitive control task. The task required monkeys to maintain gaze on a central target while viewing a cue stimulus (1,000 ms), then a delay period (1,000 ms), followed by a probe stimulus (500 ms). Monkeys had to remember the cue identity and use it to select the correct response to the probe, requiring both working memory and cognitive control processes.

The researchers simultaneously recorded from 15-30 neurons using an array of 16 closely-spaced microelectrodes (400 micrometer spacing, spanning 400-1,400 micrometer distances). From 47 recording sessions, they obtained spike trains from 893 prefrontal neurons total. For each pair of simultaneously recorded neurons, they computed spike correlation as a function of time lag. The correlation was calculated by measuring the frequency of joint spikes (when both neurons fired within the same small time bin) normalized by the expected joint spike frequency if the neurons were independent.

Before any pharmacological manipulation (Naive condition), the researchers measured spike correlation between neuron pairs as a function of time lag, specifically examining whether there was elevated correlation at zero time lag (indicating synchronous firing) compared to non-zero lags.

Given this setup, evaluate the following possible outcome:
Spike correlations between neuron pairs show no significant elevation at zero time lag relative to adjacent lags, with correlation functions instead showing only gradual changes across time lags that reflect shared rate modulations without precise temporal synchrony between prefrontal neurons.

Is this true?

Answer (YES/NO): NO